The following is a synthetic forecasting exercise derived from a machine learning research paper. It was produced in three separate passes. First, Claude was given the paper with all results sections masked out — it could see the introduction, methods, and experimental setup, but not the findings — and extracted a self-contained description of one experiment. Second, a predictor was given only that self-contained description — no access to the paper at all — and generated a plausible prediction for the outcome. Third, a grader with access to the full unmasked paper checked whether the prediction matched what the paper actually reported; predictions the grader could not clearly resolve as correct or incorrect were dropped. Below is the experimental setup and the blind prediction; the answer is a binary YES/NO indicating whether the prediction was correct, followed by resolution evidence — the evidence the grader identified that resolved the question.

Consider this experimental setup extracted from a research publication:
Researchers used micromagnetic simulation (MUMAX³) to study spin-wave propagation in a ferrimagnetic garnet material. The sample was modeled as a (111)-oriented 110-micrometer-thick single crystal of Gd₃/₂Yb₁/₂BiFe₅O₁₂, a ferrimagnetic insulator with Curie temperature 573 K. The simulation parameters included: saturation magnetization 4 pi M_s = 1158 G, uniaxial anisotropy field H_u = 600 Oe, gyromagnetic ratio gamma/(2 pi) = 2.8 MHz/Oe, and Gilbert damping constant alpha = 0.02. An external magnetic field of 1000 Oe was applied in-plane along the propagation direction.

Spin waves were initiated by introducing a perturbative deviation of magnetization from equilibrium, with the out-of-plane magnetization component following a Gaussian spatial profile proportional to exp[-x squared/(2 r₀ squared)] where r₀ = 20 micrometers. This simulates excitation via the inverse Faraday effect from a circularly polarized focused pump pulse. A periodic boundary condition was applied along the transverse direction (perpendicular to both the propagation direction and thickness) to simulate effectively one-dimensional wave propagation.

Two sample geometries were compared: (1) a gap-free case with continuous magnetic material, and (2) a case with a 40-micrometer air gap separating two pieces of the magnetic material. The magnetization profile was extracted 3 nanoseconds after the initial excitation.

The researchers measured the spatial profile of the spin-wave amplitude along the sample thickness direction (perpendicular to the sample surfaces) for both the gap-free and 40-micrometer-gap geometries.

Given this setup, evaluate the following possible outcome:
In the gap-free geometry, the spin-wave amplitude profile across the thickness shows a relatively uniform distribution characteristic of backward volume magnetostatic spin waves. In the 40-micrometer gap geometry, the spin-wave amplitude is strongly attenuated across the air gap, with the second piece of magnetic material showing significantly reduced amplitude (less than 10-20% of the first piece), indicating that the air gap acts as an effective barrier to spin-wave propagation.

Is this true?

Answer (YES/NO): NO